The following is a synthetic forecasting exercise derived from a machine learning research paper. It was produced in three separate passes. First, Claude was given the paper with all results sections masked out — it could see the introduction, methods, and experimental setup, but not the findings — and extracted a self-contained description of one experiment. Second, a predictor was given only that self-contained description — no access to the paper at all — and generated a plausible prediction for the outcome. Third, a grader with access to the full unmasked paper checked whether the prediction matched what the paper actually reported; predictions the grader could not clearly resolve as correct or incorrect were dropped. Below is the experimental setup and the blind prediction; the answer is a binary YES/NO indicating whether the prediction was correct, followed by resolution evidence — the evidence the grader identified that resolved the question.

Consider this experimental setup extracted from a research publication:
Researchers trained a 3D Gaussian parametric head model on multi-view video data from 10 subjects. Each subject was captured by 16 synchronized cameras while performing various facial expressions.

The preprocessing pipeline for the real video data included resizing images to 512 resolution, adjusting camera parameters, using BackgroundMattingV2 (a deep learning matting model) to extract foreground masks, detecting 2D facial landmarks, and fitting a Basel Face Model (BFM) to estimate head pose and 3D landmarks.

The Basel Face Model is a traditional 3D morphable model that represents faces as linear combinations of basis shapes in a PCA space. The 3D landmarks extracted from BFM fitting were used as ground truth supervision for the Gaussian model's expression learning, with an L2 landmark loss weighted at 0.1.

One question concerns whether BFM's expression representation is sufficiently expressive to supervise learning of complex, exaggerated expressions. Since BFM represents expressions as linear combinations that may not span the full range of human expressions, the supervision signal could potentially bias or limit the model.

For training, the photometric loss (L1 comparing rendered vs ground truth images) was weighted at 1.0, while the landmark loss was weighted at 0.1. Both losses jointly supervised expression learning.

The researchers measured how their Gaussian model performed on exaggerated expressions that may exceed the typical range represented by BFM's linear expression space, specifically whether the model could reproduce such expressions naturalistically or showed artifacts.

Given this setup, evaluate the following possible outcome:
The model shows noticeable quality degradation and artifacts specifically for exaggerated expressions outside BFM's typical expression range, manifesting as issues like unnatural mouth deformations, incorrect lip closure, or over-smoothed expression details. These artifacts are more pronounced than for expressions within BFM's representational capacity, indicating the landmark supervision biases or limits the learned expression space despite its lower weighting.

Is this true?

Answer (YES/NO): NO